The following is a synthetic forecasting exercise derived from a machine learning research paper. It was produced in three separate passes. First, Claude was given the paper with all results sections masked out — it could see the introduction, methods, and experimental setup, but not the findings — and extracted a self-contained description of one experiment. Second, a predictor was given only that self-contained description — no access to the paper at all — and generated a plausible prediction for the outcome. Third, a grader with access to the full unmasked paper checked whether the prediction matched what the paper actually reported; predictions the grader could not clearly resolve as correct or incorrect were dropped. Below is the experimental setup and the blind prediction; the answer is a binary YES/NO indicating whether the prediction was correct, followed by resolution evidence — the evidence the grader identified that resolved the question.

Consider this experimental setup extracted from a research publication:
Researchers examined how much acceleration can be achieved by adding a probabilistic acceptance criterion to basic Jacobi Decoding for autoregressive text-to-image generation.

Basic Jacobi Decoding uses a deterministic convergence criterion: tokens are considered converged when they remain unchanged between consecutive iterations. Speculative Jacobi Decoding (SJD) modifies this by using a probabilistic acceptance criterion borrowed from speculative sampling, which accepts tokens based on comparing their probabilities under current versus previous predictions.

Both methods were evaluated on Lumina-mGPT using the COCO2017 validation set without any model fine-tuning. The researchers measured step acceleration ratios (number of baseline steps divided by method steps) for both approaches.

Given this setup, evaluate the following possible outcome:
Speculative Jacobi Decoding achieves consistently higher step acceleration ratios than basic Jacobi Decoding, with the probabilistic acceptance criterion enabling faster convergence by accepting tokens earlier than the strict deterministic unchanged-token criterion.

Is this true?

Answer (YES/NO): YES